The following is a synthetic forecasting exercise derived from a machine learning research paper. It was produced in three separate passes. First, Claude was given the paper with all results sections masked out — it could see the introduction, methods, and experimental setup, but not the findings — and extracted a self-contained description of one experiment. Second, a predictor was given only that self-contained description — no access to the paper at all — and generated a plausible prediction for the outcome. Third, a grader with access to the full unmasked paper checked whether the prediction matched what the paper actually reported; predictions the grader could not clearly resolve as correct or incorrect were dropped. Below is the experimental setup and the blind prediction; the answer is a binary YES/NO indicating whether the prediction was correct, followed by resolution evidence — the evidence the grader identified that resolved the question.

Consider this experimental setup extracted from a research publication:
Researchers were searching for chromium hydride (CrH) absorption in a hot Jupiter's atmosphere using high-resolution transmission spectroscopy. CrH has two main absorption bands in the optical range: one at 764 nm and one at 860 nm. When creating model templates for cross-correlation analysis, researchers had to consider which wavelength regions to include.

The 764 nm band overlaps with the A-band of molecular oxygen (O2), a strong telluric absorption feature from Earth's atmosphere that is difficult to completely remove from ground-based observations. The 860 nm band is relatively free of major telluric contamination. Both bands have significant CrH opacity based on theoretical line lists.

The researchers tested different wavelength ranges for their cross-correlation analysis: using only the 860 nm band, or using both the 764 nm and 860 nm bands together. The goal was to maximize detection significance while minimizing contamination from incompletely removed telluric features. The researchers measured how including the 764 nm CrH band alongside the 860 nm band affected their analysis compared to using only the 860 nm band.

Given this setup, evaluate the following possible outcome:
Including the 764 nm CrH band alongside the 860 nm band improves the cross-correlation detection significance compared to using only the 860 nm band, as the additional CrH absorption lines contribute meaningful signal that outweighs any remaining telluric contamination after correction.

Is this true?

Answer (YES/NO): NO